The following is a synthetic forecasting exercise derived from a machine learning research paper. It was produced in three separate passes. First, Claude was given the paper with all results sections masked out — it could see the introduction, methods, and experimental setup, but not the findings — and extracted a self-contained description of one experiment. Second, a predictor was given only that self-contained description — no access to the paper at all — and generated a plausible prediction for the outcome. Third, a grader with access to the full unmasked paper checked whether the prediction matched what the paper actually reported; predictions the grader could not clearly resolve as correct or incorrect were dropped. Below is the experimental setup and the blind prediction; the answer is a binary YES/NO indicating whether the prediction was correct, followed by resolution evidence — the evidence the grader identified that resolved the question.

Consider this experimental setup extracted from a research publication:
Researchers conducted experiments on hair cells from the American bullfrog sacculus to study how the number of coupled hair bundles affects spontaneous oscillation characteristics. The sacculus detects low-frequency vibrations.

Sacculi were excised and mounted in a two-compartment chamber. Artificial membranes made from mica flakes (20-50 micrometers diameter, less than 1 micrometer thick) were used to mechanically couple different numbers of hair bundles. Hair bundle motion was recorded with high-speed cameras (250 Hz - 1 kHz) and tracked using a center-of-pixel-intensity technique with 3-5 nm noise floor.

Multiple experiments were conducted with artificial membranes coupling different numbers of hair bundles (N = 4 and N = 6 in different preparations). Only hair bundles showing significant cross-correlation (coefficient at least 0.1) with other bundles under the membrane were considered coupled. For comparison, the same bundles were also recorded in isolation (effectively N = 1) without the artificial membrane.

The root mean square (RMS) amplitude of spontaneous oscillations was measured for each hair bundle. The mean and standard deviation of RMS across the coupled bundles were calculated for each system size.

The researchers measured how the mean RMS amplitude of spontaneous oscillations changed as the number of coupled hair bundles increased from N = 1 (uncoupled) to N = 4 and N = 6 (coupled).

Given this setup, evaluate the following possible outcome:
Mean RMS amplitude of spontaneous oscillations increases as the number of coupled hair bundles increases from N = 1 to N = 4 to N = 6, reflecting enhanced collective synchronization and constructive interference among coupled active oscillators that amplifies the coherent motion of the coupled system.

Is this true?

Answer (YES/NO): NO